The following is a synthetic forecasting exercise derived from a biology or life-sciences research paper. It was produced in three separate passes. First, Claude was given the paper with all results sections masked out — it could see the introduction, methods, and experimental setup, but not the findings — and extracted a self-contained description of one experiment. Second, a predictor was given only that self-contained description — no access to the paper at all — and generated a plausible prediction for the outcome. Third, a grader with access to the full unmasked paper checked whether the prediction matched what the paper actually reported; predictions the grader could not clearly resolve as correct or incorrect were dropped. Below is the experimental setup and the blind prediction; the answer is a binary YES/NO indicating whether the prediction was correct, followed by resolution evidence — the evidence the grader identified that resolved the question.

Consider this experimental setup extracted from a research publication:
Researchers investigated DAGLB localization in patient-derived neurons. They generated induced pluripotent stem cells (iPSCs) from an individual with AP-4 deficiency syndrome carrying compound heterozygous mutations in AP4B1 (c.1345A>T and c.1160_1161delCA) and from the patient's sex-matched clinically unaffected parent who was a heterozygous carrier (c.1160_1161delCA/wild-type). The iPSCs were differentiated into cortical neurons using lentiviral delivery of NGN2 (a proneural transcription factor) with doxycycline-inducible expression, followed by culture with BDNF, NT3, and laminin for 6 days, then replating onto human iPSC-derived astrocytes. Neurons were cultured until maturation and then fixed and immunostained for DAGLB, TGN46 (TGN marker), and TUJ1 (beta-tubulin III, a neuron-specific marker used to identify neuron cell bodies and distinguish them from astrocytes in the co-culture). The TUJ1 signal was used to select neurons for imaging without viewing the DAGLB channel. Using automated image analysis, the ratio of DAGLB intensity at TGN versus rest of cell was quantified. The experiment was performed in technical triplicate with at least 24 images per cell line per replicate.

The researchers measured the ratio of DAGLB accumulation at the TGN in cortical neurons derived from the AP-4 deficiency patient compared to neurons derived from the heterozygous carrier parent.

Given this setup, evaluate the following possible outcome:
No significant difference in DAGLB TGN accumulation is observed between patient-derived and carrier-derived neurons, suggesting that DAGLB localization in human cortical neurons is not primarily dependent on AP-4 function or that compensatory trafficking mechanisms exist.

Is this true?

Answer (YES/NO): NO